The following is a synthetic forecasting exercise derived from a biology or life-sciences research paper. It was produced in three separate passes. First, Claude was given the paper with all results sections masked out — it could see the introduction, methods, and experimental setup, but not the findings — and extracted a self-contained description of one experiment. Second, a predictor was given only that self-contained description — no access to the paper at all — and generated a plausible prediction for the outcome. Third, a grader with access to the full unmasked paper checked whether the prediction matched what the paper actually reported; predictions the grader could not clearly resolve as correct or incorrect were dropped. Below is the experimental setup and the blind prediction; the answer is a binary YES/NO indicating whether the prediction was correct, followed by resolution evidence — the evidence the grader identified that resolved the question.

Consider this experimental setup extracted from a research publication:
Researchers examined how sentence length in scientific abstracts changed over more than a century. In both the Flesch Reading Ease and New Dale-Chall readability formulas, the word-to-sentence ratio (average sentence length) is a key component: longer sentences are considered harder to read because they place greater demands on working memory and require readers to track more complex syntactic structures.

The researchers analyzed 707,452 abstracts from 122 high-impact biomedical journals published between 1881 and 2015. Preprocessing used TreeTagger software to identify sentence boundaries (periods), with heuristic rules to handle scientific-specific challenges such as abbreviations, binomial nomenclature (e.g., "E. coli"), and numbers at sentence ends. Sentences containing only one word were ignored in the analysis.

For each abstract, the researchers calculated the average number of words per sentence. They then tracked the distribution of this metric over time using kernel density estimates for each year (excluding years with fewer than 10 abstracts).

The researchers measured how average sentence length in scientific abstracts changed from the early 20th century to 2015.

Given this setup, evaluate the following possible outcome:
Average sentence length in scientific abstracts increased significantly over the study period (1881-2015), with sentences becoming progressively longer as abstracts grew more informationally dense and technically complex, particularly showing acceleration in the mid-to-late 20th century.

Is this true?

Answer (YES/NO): NO